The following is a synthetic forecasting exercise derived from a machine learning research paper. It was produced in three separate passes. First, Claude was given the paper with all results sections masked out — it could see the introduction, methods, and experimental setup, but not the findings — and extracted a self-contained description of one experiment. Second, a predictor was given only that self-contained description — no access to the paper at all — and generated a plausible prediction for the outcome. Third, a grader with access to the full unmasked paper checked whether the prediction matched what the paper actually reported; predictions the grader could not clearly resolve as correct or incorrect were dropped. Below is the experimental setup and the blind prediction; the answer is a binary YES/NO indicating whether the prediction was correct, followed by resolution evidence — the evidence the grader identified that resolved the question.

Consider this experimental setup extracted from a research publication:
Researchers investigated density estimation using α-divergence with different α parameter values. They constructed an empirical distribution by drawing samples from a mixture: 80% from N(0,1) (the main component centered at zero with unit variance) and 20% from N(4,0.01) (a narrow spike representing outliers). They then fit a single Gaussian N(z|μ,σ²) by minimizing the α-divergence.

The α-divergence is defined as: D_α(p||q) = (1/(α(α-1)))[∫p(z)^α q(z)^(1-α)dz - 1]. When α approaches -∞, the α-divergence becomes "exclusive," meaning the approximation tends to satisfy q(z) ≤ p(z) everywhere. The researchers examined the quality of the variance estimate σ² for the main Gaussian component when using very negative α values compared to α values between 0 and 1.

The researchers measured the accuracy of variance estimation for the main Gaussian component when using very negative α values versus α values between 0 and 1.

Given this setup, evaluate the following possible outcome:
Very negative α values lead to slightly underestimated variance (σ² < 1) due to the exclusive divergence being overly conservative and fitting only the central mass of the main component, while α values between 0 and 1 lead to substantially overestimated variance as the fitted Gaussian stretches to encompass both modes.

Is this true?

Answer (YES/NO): NO